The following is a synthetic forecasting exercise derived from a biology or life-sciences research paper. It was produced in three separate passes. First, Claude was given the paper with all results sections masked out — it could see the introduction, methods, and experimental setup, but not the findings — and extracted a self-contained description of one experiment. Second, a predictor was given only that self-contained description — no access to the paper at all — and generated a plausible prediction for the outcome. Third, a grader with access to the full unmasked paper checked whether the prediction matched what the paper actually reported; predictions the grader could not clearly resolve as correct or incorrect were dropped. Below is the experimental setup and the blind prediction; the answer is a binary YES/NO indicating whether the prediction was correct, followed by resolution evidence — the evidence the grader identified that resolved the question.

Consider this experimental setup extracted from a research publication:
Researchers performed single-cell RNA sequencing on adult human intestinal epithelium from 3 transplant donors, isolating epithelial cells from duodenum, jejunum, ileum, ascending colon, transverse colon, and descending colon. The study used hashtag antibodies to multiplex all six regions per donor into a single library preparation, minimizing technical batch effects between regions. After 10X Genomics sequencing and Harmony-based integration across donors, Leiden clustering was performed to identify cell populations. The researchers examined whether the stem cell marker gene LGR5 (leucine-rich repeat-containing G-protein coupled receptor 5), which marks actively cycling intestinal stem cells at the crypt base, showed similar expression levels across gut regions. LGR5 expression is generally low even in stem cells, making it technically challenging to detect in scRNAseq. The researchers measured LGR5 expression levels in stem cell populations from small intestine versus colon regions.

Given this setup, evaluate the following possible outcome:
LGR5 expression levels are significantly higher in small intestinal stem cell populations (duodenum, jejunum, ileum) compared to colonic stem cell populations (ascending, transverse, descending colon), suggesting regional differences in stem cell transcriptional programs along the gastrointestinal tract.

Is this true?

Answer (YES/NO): NO